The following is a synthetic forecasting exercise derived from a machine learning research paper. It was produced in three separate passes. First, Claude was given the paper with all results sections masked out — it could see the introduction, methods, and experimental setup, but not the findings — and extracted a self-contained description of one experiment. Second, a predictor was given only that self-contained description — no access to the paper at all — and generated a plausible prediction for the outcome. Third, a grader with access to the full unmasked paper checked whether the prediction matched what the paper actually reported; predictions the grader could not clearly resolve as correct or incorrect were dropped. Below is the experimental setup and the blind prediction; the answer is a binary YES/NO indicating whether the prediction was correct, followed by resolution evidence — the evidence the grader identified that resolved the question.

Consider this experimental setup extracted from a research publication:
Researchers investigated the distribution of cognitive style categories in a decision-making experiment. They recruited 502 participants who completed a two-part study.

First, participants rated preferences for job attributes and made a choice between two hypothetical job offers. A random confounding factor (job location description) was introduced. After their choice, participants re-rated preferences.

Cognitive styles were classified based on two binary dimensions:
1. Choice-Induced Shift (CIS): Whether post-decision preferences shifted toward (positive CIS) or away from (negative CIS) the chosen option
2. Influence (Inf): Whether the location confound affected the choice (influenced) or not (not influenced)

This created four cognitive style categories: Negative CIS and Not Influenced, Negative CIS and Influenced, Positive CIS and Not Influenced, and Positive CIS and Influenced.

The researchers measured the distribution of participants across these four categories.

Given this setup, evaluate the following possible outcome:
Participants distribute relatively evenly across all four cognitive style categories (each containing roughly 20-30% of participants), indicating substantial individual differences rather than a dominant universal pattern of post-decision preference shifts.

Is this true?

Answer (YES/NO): NO